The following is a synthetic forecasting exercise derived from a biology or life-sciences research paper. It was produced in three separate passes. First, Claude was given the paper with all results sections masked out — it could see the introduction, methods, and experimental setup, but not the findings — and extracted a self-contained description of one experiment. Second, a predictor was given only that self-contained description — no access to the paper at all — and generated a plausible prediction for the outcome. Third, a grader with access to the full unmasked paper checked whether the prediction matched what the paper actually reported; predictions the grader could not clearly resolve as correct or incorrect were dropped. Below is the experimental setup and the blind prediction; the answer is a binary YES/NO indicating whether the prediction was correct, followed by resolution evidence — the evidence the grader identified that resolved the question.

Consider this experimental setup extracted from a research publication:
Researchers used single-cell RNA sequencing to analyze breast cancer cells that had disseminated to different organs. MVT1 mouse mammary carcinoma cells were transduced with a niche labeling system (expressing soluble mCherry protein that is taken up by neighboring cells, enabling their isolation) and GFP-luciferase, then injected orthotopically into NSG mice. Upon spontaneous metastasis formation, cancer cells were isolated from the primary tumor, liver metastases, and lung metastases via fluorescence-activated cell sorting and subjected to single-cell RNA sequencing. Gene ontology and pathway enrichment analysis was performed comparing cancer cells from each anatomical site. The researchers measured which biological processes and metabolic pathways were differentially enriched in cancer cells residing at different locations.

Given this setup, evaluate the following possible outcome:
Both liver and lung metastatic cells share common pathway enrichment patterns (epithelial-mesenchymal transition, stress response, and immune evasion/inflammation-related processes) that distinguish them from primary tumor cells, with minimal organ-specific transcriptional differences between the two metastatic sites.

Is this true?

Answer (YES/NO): NO